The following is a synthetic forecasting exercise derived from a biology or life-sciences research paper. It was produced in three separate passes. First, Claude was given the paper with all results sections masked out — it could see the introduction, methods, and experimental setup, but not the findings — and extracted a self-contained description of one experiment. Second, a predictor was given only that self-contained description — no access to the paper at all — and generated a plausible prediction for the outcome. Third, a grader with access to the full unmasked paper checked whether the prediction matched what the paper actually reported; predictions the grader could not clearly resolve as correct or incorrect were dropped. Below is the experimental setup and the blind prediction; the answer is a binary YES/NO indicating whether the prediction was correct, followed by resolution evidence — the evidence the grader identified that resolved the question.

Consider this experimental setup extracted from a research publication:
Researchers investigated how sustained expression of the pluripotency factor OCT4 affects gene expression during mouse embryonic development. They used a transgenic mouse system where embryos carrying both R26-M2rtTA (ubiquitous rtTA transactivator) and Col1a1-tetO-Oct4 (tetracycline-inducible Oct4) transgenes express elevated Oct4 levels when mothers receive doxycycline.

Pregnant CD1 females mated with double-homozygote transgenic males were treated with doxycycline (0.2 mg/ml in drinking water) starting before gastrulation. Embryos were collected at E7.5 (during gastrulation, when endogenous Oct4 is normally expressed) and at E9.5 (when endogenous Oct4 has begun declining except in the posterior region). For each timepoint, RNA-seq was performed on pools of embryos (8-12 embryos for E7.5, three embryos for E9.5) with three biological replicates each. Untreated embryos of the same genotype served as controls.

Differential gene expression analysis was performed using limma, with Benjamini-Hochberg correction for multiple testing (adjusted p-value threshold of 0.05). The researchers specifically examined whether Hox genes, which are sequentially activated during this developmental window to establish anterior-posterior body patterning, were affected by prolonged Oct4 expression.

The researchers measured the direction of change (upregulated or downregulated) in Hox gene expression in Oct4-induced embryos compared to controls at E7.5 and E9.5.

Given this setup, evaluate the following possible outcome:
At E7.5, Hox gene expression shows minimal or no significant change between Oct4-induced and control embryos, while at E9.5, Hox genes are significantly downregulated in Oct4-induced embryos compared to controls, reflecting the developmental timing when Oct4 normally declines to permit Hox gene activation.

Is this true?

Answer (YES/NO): NO